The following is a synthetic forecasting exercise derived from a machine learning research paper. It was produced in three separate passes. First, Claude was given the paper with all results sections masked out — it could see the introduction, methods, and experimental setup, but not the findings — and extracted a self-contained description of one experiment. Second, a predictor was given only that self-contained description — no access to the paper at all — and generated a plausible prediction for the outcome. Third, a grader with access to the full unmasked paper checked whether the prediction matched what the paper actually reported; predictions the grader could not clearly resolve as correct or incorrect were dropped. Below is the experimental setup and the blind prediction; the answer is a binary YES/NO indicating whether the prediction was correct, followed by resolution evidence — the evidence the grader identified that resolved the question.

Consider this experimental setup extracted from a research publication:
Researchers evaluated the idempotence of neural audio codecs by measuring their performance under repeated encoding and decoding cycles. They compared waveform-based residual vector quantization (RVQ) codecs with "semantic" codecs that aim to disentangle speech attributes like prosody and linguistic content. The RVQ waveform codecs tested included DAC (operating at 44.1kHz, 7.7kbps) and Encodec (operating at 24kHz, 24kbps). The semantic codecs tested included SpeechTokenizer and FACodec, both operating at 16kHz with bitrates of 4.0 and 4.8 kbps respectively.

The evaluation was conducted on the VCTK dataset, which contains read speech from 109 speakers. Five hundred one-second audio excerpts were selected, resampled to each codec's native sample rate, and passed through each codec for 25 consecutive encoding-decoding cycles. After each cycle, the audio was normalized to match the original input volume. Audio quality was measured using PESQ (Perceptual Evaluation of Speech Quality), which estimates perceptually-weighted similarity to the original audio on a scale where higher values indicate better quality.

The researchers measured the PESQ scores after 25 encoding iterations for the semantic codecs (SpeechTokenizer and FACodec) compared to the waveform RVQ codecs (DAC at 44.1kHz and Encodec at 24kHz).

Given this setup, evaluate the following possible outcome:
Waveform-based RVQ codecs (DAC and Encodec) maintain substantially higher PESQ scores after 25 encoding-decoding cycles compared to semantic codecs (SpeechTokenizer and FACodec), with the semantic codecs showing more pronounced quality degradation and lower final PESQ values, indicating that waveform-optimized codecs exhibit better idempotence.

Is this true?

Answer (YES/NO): NO